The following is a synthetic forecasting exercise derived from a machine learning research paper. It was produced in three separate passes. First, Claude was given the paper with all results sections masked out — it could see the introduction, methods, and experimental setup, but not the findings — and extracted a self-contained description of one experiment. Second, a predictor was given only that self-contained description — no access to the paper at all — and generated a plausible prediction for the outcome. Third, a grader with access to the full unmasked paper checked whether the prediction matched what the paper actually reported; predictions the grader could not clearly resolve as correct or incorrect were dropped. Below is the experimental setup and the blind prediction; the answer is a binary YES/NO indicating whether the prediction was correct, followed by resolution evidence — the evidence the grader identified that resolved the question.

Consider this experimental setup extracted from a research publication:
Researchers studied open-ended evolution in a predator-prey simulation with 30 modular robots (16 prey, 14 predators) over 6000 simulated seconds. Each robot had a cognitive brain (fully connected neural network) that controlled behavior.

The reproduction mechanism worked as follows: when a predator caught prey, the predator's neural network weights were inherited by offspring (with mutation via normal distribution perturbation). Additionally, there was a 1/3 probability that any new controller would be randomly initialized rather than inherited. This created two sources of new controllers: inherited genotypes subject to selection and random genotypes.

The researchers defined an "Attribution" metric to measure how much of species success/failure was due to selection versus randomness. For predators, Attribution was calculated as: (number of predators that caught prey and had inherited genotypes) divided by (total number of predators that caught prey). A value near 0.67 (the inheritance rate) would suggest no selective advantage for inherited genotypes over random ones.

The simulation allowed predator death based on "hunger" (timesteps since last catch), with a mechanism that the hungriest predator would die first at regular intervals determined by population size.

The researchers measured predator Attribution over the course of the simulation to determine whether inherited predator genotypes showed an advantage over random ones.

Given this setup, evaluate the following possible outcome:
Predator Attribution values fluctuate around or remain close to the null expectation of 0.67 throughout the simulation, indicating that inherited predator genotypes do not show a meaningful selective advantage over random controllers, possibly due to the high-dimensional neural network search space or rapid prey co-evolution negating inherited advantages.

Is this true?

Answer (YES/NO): NO